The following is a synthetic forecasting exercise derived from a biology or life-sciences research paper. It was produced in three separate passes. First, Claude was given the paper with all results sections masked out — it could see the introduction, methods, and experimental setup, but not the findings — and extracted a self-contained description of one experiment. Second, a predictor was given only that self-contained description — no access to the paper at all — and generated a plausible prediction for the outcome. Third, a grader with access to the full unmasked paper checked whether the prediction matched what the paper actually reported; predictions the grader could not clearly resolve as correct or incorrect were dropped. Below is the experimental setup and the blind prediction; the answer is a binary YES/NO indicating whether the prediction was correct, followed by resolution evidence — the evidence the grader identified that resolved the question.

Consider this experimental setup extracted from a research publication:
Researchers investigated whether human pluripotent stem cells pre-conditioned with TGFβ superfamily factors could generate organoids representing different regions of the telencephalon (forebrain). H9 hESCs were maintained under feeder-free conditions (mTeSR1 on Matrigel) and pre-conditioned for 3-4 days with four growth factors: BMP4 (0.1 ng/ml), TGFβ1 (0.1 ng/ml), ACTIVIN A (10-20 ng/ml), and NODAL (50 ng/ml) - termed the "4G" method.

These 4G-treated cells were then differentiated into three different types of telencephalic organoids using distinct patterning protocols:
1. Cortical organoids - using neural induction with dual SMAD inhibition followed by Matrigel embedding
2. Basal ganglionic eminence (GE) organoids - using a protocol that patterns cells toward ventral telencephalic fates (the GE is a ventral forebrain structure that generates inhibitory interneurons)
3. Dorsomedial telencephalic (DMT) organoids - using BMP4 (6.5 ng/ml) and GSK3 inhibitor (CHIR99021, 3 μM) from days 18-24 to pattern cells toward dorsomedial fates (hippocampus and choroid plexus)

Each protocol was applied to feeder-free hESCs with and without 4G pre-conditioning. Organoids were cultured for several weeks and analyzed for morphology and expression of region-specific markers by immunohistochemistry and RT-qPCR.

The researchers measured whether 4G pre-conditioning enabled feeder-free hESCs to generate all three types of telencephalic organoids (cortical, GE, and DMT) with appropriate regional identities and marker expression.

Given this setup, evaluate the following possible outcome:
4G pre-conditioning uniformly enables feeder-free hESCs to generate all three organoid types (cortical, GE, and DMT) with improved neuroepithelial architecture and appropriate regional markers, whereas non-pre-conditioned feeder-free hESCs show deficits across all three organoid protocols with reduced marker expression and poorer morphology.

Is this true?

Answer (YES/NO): NO